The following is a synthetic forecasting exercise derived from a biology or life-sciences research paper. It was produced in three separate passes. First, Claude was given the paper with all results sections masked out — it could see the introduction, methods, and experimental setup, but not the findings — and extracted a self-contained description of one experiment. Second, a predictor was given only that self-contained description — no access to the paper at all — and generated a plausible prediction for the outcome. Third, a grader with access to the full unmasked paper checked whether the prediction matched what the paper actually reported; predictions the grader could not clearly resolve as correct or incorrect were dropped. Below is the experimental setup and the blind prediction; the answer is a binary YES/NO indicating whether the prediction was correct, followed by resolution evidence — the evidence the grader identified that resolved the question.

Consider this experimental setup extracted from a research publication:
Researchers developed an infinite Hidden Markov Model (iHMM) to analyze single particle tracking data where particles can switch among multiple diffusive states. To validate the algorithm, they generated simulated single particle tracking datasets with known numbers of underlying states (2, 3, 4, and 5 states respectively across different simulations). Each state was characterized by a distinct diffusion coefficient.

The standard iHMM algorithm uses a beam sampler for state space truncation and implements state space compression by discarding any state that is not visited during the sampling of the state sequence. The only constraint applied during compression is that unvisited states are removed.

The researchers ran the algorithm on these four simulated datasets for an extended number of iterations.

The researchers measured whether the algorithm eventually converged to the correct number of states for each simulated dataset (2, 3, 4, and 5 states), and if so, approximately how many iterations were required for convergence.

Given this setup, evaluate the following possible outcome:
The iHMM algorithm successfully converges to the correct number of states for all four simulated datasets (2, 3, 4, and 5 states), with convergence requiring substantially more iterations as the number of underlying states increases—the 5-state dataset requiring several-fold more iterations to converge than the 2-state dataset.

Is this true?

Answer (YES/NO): NO